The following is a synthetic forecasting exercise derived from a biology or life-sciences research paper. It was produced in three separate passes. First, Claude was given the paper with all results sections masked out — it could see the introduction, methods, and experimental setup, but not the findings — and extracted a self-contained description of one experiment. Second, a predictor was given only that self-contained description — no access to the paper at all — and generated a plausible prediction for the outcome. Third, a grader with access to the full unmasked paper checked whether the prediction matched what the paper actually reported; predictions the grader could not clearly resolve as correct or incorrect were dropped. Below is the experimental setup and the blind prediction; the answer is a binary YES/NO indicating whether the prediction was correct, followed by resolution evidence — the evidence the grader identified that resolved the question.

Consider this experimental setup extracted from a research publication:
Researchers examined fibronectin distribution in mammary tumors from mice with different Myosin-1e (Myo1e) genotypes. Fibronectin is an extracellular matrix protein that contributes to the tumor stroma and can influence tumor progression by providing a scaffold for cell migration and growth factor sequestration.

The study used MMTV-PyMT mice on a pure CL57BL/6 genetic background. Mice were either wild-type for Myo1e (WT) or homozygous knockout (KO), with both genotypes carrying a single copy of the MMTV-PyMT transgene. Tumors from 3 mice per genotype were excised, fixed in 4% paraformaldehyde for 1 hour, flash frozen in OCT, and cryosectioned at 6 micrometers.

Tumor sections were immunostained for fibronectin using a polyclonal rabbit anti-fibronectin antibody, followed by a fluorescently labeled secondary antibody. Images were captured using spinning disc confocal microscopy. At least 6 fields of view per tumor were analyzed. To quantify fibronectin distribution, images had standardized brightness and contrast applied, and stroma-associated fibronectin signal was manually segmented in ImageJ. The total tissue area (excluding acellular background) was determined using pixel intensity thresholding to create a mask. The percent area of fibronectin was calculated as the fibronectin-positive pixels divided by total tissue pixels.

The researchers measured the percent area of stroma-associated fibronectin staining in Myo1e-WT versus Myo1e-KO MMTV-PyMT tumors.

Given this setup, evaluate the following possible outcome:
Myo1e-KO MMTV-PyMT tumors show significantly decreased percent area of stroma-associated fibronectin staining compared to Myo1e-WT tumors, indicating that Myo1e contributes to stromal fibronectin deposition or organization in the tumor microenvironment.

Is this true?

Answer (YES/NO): NO